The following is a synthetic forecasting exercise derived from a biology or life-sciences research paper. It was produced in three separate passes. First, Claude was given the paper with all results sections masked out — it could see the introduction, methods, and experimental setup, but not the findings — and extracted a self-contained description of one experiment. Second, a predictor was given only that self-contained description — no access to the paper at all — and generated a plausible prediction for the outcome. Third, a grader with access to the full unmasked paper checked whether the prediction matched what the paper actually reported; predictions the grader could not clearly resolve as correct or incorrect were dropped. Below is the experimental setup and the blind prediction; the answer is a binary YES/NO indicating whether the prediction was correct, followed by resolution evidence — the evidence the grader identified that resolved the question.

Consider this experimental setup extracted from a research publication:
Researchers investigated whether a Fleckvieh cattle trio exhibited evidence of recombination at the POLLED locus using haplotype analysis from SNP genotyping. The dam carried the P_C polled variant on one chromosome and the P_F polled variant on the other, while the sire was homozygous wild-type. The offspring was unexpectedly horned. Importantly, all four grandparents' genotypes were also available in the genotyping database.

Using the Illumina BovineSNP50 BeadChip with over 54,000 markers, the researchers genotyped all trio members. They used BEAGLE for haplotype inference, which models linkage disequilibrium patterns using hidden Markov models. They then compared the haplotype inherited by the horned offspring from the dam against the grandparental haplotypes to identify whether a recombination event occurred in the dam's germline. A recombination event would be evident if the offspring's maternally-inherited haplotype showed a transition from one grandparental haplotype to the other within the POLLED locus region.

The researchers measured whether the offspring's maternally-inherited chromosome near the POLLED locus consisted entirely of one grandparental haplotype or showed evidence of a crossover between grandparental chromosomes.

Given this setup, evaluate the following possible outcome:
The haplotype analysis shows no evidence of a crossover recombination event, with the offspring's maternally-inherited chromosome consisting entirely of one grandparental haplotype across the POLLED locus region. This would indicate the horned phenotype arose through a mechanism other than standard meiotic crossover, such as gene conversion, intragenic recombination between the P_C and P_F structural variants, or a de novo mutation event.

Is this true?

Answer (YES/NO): NO